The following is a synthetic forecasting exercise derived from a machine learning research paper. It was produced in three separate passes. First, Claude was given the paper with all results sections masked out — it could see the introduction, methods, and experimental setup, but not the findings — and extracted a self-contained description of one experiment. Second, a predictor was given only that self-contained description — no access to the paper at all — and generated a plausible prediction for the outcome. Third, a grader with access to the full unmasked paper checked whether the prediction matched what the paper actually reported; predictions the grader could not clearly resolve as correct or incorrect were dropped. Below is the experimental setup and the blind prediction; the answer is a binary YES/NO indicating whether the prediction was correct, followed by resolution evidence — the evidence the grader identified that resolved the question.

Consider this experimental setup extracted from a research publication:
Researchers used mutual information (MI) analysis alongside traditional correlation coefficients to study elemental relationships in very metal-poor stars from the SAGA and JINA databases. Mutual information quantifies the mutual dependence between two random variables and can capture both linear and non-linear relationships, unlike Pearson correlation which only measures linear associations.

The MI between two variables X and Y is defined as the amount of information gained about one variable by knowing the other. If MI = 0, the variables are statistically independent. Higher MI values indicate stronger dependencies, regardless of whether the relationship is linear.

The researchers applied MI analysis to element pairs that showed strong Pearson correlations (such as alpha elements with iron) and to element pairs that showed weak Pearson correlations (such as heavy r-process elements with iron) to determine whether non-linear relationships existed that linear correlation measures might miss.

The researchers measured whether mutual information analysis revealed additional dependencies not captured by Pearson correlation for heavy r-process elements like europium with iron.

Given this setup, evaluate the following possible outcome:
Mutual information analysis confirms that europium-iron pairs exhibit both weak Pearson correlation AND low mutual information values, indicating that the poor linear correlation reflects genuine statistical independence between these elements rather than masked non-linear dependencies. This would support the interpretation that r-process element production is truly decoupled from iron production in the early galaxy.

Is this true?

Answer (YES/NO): NO